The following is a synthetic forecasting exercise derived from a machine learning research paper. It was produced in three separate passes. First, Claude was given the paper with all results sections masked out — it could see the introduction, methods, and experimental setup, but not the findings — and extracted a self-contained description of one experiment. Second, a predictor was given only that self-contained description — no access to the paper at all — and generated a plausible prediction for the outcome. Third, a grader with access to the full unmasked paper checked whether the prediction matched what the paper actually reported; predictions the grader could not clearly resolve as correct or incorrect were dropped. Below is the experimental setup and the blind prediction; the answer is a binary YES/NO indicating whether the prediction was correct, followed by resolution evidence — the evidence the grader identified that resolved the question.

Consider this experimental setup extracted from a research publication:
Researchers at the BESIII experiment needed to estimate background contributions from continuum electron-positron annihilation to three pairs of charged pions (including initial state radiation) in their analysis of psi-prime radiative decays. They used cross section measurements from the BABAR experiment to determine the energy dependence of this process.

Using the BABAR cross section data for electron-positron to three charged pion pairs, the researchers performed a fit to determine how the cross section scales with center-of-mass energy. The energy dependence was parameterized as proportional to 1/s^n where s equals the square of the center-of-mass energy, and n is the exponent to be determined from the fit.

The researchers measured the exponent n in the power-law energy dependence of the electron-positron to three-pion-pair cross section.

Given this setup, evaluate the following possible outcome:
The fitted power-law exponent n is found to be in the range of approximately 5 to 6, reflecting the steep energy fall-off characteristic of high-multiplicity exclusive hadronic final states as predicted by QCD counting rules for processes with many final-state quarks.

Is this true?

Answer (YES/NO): NO